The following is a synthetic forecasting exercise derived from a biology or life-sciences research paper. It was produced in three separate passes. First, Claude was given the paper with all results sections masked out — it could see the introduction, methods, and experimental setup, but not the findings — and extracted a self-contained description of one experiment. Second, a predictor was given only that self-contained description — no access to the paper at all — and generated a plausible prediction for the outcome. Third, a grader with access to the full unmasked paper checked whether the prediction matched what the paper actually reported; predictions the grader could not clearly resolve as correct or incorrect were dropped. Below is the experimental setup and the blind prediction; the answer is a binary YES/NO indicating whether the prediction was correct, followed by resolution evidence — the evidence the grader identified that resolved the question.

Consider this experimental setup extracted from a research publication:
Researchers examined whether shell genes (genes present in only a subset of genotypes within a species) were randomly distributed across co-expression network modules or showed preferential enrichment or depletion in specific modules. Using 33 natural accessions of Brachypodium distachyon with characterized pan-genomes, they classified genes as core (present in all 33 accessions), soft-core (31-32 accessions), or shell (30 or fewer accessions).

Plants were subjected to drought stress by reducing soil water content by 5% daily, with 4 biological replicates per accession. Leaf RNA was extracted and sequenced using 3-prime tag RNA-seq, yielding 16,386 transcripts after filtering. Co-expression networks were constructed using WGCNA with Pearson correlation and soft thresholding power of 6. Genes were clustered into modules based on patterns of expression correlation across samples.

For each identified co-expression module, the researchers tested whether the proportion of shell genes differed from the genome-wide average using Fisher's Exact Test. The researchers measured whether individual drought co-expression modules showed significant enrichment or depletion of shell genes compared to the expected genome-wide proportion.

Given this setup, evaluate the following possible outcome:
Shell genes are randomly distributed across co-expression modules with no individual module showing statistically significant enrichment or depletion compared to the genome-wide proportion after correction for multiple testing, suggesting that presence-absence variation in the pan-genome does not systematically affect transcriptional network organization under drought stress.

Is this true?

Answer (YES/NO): NO